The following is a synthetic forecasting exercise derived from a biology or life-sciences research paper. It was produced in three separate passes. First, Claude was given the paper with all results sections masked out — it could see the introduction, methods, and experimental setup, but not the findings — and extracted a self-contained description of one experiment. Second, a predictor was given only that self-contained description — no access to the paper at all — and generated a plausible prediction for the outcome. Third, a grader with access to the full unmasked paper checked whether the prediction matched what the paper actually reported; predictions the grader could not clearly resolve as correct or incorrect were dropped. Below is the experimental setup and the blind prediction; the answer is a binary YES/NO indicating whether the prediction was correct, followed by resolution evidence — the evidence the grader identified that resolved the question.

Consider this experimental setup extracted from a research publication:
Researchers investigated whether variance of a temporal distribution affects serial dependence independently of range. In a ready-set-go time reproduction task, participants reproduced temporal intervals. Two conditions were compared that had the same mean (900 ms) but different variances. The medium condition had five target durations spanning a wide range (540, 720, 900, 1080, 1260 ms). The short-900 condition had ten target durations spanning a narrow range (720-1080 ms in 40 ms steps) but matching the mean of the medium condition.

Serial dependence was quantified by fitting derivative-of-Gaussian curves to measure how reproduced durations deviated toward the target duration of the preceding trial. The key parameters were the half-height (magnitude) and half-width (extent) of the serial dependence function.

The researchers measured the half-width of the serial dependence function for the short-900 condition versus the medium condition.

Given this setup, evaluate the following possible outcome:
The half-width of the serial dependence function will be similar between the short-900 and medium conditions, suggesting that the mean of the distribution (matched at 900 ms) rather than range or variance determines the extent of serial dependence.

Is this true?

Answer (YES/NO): NO